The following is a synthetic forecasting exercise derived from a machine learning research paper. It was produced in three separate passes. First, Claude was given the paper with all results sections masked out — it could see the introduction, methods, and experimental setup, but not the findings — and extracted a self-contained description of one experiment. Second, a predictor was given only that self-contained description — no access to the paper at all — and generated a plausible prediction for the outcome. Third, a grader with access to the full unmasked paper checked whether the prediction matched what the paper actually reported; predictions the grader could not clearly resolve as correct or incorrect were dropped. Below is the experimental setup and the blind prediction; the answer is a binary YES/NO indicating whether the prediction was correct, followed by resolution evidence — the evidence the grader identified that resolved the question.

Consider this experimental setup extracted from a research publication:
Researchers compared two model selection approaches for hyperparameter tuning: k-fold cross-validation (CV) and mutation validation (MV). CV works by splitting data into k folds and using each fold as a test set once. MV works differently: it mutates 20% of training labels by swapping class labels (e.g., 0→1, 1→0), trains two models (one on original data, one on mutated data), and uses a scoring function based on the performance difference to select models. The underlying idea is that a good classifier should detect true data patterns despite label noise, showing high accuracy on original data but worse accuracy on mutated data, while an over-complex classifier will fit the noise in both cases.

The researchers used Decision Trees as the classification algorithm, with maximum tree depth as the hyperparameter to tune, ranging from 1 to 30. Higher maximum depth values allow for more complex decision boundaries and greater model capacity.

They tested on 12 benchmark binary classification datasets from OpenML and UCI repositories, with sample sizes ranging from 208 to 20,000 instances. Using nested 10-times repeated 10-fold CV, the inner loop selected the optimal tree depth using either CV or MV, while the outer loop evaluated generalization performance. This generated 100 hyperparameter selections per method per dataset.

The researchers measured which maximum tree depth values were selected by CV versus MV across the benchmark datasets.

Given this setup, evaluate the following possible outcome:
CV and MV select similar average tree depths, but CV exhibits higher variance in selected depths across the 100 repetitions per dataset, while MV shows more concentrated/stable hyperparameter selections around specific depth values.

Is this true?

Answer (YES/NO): NO